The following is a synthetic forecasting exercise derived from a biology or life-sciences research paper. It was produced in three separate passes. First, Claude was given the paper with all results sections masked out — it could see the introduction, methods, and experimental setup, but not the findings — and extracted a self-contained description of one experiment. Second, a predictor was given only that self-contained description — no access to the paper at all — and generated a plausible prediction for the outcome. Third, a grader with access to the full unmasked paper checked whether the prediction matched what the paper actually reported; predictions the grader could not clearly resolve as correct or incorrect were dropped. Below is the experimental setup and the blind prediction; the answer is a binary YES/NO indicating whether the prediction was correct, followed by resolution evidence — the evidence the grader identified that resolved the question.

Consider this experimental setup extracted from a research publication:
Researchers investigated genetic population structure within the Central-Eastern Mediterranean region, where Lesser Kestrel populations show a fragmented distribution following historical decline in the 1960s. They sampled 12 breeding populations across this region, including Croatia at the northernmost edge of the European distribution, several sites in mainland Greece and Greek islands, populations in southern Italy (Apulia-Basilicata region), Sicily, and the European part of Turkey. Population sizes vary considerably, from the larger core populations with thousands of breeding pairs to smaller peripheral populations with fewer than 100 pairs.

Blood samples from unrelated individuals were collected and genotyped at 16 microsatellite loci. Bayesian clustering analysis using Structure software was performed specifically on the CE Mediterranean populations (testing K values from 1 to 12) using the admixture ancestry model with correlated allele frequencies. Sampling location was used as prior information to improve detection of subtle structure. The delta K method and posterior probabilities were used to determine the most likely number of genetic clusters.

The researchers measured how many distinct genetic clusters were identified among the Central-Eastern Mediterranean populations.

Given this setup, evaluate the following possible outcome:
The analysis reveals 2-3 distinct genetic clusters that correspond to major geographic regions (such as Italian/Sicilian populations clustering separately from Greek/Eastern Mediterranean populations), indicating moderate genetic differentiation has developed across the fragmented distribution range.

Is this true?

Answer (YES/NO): NO